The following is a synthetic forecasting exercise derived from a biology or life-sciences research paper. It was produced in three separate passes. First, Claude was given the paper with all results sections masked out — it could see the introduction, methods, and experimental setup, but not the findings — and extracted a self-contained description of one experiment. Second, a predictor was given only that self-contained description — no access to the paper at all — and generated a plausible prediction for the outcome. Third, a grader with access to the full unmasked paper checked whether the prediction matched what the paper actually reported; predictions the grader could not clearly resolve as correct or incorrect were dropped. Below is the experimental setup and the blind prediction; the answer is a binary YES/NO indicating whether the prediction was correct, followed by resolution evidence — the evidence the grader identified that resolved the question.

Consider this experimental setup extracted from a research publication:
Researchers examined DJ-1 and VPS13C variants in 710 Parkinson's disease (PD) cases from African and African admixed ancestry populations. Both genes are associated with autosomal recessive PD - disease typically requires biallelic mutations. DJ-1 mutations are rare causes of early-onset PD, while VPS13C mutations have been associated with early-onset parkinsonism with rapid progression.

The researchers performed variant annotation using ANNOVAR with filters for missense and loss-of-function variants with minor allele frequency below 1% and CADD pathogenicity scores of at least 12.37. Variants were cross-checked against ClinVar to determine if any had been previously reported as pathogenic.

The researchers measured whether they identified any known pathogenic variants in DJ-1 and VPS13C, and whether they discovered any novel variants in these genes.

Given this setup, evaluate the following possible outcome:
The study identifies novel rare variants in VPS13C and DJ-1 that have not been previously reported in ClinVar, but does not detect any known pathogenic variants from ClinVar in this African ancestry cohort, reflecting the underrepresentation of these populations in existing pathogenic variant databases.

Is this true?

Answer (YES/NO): YES